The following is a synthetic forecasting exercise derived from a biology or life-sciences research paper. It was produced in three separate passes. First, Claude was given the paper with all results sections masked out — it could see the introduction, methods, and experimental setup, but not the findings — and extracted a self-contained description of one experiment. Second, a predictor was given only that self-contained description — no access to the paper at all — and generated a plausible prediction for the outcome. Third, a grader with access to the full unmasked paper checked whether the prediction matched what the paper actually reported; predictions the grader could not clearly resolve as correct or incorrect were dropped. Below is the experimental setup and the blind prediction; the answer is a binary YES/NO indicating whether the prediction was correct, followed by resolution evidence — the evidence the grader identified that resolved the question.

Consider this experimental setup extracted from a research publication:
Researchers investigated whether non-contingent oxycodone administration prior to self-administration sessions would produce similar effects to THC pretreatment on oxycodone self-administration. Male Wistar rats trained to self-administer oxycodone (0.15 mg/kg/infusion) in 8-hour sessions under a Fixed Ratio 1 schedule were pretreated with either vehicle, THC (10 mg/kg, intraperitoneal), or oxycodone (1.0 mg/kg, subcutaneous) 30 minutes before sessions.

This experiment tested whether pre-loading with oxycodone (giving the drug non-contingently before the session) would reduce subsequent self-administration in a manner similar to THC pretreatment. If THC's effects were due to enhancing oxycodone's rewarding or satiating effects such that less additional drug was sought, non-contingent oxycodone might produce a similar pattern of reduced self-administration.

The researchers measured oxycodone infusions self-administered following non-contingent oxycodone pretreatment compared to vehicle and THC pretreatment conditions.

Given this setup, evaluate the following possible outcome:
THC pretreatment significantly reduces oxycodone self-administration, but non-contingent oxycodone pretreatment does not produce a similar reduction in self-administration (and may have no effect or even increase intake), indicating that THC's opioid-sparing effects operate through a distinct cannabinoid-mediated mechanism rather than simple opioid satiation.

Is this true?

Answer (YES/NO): NO